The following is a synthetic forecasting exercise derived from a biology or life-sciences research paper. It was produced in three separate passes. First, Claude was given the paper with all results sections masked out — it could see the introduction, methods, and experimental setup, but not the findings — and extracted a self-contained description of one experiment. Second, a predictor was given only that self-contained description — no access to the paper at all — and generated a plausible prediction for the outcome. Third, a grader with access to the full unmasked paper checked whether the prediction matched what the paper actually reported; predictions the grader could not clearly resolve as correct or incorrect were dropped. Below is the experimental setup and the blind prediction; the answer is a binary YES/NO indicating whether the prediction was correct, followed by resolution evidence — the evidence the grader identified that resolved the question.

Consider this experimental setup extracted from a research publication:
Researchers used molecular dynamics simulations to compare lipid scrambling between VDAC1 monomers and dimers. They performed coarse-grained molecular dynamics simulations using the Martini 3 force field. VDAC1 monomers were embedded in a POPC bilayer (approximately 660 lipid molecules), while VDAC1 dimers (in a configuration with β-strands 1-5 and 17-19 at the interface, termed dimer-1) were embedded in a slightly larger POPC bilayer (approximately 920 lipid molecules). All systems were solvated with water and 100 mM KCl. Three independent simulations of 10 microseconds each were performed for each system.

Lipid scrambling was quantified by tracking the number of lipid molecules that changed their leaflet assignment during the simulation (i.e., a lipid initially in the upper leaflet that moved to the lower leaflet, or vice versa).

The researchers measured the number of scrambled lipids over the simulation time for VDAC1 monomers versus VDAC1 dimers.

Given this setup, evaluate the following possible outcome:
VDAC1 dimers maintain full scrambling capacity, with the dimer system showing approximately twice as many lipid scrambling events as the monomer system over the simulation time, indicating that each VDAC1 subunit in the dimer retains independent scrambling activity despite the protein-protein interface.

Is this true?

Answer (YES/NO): NO